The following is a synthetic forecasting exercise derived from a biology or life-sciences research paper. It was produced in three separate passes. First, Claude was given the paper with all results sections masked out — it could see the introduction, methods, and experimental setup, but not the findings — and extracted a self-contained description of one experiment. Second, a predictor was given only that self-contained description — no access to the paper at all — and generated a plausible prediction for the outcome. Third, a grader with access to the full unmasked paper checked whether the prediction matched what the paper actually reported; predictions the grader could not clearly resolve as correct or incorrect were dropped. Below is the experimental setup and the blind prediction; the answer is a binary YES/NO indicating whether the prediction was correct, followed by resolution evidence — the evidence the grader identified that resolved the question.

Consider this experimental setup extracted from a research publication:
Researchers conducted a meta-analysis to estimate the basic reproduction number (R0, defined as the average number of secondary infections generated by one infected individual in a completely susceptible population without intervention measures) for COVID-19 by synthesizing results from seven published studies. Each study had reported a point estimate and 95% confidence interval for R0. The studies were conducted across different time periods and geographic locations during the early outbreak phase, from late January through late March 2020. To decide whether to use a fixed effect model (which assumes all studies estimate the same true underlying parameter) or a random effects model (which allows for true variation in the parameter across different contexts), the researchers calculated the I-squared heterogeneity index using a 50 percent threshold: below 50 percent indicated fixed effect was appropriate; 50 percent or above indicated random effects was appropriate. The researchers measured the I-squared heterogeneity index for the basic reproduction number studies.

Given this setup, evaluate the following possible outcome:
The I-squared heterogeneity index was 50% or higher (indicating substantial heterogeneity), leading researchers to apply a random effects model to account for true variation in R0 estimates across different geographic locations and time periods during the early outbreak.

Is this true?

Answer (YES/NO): YES